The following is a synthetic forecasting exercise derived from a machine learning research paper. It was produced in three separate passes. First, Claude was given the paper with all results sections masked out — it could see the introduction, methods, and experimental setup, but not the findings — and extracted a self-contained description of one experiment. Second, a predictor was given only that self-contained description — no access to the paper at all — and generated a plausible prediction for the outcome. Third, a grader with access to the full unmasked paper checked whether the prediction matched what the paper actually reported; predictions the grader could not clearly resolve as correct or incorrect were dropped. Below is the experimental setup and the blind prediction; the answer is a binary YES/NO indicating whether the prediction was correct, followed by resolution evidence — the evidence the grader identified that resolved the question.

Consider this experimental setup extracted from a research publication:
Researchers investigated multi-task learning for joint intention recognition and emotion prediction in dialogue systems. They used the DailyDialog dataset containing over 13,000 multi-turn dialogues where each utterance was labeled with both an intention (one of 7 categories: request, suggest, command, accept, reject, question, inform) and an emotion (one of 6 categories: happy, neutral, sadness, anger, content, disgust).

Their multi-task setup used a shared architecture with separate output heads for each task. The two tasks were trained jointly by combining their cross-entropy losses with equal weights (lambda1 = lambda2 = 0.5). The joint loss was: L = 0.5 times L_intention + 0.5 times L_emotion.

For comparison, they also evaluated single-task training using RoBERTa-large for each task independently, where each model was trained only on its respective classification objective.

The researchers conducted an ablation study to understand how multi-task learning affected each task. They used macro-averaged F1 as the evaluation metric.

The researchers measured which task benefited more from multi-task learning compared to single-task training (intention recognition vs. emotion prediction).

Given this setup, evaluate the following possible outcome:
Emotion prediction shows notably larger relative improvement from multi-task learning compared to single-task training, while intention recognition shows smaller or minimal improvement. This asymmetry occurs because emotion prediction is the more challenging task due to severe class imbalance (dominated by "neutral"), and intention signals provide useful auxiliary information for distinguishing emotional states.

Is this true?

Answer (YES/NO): NO